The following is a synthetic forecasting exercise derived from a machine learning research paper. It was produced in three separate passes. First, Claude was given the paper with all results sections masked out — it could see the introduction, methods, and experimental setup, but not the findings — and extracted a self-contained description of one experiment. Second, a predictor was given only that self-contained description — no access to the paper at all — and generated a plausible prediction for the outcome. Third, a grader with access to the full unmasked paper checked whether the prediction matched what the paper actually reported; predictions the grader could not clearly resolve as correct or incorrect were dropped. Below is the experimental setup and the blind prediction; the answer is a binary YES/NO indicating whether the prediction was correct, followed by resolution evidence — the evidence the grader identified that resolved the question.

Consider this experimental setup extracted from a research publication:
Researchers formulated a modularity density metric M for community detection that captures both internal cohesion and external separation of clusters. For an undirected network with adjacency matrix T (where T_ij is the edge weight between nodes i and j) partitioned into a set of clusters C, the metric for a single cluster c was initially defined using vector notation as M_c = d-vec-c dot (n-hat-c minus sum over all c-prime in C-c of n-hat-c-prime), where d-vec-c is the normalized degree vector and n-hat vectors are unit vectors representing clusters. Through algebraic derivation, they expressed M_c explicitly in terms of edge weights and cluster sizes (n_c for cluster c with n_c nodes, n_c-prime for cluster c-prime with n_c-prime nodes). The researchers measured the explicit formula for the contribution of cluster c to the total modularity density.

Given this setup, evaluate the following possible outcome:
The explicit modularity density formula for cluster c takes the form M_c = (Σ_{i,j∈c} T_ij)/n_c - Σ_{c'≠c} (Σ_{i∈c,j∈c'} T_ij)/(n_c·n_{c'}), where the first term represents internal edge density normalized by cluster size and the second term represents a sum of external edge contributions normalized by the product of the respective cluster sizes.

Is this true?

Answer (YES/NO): NO